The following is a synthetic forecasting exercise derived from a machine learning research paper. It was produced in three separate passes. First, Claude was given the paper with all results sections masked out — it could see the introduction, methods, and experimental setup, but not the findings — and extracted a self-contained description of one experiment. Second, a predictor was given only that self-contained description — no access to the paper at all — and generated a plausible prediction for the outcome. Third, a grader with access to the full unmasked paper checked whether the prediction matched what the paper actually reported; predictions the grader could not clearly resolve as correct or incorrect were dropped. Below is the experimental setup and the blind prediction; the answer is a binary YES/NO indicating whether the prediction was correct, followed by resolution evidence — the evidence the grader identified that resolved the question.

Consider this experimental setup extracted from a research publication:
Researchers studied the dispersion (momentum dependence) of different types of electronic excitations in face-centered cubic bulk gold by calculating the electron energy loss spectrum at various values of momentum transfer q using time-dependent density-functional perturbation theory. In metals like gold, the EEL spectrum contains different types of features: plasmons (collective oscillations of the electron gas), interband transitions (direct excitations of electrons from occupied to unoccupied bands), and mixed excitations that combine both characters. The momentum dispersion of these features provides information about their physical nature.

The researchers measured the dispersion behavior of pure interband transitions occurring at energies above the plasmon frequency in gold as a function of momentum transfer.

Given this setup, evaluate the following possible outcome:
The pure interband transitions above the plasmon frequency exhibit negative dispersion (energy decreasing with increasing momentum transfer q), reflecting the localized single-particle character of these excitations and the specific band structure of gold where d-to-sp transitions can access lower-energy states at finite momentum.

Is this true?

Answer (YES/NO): NO